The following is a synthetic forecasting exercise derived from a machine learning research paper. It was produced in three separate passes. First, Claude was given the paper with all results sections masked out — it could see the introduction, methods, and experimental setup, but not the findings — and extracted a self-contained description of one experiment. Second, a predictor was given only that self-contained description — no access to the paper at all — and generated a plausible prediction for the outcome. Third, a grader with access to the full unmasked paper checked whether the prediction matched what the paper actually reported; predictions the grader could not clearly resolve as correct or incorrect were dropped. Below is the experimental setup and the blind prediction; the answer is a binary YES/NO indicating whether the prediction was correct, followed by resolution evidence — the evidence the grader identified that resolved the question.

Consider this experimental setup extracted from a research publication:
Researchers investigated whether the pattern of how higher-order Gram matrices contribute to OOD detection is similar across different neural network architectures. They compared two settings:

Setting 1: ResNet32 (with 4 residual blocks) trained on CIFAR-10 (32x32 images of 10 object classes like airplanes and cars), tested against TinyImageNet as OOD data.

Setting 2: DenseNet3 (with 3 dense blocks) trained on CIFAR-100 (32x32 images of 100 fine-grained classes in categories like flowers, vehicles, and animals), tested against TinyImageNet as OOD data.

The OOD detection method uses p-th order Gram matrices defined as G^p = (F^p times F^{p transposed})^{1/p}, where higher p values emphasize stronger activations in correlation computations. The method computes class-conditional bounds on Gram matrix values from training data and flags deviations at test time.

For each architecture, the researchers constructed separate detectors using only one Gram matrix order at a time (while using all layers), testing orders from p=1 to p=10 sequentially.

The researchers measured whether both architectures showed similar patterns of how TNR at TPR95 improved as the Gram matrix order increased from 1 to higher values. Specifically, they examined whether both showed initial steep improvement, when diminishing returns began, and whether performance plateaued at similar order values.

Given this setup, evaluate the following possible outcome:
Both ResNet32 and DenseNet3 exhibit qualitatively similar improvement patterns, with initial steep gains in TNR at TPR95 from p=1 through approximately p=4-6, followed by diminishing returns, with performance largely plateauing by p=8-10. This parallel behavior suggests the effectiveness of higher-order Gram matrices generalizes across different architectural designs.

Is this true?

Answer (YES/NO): YES